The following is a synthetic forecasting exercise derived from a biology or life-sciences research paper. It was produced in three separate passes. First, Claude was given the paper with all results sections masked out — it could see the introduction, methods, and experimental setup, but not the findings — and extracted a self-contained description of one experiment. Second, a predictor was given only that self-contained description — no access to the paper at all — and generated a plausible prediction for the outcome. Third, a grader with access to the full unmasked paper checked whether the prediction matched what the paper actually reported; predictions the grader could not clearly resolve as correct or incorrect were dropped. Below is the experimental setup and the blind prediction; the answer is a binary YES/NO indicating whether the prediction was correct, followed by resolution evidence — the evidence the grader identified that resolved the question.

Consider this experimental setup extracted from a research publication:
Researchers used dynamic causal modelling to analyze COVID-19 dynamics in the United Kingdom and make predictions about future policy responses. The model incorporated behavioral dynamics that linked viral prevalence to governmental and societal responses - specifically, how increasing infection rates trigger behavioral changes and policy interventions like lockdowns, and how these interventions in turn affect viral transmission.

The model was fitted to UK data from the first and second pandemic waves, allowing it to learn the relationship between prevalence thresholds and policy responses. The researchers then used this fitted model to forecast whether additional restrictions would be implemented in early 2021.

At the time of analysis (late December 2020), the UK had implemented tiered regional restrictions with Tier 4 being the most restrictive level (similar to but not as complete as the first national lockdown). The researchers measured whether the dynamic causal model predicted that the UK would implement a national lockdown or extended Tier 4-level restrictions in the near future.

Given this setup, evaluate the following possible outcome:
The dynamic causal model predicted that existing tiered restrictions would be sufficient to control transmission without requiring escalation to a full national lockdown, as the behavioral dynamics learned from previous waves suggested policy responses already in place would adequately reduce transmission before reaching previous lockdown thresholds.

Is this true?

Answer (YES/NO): NO